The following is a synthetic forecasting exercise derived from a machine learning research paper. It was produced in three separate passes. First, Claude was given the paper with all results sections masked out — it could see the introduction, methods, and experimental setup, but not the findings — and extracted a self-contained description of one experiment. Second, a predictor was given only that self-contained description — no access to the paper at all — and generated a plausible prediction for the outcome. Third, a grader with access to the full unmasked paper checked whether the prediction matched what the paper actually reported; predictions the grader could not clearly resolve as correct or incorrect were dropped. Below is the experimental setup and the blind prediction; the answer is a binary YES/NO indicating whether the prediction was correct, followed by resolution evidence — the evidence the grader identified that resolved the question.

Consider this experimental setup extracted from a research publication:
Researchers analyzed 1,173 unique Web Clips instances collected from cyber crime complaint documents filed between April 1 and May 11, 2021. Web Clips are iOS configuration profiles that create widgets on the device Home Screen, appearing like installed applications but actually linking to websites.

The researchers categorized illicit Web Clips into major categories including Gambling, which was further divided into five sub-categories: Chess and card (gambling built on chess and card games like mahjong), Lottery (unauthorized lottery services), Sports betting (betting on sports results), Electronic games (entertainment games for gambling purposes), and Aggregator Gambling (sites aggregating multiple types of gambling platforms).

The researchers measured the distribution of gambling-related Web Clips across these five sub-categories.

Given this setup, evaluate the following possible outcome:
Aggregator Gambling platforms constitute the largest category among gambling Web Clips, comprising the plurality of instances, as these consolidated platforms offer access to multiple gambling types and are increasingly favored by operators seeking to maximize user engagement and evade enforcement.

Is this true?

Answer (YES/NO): NO